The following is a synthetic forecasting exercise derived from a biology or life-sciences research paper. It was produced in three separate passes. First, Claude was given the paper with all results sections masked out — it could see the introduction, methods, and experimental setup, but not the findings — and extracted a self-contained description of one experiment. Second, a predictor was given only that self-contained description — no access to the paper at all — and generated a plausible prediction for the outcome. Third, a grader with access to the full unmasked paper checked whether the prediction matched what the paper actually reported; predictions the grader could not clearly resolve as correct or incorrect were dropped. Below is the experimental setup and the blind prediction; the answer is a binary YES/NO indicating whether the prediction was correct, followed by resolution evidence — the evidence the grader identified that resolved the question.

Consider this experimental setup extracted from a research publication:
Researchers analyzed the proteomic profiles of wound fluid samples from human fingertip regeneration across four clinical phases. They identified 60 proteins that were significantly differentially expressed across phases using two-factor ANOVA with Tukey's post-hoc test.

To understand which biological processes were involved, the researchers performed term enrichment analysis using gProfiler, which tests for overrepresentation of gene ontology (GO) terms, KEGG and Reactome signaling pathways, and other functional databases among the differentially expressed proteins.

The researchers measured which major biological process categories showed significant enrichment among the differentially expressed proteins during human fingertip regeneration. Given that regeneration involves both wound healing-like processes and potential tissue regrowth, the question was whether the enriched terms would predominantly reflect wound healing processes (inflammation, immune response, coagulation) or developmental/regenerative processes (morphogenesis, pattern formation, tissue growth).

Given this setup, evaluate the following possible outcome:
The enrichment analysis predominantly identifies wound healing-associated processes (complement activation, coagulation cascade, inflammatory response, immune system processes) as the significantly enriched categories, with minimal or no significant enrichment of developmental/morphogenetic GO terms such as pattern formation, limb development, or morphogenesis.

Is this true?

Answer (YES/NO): YES